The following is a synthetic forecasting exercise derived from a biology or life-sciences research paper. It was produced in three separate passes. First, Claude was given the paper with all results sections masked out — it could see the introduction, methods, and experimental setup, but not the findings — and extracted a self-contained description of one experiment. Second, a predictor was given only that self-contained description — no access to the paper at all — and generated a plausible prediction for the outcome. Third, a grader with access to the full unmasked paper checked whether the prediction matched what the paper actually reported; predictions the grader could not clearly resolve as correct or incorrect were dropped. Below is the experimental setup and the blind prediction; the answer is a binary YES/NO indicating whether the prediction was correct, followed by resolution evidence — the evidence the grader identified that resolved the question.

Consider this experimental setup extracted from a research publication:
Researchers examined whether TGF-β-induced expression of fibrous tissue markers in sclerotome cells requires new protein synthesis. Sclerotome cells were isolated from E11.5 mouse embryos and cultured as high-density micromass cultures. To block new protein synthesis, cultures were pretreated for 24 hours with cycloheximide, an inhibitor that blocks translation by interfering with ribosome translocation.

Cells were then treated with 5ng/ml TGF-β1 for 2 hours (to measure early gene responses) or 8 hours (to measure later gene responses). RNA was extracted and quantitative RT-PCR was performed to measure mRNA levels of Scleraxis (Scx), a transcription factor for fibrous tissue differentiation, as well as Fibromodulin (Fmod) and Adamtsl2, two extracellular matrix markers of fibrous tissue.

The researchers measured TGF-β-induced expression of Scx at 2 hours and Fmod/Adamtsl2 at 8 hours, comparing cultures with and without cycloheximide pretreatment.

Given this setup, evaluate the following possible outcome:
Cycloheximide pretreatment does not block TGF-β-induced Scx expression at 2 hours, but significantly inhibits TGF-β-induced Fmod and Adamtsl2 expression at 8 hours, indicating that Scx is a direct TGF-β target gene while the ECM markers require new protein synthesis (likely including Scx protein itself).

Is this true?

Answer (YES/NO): YES